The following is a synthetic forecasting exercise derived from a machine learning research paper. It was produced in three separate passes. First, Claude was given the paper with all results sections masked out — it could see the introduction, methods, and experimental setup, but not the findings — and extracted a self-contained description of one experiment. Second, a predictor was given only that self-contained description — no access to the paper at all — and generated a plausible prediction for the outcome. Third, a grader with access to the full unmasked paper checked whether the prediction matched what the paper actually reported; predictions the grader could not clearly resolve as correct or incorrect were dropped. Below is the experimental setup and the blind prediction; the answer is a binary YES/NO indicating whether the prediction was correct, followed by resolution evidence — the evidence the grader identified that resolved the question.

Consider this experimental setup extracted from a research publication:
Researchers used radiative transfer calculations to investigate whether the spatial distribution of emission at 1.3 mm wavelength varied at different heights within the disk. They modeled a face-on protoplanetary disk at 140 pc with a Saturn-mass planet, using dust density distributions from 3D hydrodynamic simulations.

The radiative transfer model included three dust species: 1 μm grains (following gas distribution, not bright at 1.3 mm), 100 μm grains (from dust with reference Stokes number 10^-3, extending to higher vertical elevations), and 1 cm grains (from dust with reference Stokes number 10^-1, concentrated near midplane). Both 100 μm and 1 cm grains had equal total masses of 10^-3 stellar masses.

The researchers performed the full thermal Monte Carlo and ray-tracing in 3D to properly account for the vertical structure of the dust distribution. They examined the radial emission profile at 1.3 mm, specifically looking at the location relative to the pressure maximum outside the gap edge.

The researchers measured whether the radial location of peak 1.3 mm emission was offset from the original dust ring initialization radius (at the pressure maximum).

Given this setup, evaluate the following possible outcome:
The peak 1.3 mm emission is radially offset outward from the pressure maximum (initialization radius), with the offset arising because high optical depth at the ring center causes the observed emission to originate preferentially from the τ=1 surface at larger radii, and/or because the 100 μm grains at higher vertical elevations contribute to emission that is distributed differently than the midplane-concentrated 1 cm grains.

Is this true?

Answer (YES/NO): NO